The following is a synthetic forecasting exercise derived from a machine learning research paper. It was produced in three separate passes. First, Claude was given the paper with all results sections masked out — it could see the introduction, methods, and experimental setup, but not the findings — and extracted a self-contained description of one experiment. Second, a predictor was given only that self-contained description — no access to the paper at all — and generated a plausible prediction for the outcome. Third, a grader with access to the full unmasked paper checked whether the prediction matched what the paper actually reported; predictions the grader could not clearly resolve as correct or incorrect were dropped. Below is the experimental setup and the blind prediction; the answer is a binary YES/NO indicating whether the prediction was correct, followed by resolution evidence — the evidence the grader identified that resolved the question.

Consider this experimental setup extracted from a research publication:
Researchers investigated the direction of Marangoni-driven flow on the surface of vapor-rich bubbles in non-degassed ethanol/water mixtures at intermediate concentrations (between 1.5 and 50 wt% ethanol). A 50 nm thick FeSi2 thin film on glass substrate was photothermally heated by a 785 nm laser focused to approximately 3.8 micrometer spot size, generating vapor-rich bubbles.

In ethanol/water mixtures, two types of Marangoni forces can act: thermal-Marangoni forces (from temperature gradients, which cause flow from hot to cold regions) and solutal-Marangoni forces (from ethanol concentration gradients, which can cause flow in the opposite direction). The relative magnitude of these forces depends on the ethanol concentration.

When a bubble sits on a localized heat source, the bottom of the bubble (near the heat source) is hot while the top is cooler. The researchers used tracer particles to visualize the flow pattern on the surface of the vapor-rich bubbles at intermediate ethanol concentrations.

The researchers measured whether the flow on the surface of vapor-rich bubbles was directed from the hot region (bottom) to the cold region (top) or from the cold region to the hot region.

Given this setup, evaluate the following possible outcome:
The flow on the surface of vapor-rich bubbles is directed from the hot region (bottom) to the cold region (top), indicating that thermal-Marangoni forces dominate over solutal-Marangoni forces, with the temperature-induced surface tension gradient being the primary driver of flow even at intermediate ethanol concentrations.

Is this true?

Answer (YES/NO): NO